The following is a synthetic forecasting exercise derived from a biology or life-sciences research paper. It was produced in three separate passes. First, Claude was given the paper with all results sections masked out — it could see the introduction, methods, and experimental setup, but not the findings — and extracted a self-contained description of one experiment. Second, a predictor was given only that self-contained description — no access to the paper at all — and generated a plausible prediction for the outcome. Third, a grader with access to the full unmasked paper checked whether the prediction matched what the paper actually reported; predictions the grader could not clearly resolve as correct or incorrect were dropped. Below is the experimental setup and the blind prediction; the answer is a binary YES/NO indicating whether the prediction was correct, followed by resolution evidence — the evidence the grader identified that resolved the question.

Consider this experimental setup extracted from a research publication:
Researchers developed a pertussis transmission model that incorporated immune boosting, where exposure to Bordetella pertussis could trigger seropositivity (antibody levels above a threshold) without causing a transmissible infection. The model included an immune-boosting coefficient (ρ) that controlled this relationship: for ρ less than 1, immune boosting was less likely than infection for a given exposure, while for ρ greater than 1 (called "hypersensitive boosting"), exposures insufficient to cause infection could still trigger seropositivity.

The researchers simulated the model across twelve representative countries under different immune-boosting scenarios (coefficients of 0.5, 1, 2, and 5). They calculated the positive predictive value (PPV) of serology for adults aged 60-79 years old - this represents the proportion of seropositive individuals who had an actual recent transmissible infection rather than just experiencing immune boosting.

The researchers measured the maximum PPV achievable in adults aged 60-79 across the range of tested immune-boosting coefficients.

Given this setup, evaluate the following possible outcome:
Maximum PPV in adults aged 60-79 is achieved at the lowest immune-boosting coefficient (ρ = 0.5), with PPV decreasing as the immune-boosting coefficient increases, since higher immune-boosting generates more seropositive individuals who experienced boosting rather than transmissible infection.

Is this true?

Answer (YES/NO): YES